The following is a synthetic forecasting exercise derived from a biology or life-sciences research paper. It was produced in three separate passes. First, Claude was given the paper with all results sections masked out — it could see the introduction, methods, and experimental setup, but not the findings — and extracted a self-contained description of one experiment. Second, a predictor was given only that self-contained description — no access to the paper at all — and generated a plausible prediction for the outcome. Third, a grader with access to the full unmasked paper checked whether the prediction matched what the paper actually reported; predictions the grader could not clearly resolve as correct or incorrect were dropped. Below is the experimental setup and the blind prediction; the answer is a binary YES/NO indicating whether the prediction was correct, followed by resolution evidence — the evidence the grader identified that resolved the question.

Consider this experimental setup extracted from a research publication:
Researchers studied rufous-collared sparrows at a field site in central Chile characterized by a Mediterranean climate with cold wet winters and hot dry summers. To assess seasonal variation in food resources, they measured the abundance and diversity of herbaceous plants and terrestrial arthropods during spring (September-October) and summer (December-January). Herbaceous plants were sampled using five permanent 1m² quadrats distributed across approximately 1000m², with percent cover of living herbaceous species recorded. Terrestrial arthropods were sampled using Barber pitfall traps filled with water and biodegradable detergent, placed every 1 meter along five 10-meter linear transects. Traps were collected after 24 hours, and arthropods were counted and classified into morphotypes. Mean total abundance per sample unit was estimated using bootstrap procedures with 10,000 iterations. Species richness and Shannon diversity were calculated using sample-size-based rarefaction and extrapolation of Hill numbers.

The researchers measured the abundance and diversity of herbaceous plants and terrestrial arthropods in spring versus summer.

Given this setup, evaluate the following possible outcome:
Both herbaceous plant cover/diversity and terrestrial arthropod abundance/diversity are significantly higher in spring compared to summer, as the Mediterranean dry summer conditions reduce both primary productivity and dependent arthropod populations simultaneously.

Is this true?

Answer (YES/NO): NO